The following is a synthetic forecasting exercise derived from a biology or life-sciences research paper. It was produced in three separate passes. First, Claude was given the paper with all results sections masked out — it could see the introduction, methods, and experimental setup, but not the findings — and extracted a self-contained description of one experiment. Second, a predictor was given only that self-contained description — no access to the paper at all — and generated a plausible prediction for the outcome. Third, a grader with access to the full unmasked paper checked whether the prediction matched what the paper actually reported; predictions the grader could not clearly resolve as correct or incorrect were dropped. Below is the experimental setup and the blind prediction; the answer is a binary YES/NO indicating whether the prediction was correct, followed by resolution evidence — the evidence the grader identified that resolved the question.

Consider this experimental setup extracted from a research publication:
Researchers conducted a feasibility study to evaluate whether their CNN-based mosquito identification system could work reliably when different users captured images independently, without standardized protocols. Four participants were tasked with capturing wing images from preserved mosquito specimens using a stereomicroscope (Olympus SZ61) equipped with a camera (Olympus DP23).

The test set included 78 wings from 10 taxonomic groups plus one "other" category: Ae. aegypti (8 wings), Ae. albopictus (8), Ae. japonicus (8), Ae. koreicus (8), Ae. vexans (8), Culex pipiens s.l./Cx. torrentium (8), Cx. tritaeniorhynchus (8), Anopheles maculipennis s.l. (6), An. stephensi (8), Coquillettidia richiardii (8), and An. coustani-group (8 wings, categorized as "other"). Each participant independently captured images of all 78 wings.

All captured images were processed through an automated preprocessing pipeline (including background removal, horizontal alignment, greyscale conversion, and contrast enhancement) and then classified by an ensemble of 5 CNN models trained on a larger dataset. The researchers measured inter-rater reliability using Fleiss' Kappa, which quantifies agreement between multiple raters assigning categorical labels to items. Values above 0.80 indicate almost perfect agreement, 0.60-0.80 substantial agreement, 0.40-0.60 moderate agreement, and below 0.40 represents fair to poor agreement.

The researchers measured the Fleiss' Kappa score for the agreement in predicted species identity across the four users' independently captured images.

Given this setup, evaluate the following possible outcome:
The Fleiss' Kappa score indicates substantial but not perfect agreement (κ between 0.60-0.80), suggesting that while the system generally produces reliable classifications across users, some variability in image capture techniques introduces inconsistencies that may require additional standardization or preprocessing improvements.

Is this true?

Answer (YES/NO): NO